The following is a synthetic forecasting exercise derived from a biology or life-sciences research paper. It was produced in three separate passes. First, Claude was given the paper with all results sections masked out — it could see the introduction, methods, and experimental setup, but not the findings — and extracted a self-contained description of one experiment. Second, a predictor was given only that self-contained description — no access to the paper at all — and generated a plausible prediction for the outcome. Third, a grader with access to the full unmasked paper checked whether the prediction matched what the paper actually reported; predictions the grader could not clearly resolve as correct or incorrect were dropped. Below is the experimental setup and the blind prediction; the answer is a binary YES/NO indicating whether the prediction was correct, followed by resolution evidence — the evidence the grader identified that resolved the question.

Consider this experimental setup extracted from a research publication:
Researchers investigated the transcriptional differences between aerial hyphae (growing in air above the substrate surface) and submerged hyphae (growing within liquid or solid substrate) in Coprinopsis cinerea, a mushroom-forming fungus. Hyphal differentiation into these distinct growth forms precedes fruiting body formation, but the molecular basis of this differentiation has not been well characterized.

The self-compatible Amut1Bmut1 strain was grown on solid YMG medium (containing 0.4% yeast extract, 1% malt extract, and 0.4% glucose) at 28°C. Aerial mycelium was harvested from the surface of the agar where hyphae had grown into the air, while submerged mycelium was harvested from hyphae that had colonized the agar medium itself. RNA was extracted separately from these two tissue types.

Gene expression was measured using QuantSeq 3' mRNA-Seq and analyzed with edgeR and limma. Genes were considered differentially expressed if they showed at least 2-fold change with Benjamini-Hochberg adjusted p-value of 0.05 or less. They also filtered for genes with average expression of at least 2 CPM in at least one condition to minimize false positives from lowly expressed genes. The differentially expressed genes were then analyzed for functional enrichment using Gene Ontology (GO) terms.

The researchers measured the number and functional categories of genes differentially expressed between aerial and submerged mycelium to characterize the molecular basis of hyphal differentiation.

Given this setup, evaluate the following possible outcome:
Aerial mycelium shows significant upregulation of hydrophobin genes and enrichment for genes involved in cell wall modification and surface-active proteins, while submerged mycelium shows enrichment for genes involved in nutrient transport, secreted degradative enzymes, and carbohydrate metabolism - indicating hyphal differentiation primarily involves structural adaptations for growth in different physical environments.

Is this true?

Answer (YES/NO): NO